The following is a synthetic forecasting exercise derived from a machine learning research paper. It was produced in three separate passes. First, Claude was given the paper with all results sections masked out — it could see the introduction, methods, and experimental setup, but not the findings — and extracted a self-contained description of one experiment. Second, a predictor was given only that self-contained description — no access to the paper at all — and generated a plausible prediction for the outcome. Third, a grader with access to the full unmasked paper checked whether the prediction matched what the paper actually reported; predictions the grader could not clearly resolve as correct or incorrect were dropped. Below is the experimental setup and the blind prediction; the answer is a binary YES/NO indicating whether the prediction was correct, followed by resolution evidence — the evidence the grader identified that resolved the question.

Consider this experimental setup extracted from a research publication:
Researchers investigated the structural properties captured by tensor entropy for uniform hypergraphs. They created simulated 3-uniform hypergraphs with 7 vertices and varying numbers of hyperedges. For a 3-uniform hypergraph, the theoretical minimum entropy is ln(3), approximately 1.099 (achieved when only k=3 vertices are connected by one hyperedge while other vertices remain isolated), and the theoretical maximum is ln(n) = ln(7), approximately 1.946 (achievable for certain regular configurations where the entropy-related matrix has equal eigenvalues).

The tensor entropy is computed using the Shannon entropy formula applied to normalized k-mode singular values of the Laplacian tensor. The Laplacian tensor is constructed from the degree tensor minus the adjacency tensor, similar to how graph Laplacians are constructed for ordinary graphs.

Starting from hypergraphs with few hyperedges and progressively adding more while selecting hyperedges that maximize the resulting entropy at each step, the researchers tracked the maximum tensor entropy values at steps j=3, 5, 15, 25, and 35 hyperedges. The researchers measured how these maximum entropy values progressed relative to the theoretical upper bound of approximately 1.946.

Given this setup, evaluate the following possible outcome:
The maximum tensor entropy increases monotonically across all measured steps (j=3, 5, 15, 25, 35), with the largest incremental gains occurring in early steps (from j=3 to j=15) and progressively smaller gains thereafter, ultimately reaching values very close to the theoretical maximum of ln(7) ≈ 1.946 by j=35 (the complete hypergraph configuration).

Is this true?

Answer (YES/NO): YES